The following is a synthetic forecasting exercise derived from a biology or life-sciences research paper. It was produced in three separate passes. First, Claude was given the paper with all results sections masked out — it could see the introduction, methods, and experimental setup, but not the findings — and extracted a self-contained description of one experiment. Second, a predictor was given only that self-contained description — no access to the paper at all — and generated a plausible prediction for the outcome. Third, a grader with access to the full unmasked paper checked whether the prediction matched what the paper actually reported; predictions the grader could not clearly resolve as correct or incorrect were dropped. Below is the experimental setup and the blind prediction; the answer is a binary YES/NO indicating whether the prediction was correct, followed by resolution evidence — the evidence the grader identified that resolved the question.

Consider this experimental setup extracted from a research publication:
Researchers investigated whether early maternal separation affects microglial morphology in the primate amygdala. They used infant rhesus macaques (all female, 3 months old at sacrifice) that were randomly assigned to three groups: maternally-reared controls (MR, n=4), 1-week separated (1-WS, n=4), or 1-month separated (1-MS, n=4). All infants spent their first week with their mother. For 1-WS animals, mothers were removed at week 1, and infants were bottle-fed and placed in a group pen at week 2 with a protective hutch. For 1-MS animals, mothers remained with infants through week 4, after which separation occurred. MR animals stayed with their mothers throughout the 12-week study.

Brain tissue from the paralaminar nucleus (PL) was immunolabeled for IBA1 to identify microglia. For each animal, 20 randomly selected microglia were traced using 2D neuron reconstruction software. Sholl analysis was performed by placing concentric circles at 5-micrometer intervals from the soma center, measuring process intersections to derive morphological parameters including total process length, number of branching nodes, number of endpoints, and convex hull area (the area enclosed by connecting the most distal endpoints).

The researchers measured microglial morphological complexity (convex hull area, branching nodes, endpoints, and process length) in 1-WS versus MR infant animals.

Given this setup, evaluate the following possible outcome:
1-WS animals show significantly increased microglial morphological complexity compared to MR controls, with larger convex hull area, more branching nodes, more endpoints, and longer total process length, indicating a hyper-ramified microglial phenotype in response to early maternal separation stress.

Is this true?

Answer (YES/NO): YES